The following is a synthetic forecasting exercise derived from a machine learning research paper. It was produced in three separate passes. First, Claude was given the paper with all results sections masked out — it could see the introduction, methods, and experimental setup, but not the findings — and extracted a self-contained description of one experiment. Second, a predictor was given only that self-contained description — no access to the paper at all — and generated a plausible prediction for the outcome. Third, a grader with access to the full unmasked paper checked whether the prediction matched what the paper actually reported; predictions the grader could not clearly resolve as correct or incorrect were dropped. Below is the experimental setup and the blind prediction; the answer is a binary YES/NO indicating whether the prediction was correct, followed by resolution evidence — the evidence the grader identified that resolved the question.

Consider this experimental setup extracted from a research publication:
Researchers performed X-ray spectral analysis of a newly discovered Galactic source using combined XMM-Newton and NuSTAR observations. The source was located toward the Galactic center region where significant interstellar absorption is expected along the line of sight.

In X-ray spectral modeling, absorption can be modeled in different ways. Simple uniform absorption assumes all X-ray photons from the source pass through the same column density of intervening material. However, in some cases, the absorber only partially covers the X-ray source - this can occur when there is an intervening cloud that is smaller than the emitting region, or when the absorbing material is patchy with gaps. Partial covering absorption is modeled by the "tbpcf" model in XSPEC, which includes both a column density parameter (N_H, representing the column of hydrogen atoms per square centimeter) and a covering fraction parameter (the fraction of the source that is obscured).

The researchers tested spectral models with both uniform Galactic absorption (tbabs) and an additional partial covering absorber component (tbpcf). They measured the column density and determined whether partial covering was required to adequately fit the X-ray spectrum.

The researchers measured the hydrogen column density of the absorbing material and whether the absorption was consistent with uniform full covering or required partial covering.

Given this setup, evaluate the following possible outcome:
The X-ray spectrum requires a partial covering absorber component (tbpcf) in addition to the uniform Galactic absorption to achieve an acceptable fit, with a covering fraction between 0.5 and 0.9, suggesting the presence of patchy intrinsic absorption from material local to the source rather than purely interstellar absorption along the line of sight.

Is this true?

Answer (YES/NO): YES